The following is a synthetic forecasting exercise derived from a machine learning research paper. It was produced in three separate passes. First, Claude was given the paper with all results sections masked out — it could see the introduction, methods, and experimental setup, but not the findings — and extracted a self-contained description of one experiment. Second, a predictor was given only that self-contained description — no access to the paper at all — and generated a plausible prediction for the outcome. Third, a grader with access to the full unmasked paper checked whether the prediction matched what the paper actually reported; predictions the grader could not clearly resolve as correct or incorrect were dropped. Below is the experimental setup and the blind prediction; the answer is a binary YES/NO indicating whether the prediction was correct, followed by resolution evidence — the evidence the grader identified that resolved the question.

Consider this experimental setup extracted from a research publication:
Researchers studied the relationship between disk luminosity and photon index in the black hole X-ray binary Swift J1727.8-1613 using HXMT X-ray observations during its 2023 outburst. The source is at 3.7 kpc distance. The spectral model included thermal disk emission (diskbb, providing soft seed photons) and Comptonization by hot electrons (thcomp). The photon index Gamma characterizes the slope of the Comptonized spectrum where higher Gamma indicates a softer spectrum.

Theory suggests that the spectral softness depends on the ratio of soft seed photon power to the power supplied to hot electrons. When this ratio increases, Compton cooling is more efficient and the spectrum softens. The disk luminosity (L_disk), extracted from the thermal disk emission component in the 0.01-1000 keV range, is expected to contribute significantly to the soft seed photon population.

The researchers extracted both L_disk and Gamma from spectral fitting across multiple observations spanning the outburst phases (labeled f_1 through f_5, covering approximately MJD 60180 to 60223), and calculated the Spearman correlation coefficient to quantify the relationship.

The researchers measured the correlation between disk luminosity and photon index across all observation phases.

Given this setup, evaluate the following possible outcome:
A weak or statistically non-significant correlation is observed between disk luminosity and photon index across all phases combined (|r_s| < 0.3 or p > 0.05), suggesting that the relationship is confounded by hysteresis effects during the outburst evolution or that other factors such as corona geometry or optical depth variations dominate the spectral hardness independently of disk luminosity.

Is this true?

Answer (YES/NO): NO